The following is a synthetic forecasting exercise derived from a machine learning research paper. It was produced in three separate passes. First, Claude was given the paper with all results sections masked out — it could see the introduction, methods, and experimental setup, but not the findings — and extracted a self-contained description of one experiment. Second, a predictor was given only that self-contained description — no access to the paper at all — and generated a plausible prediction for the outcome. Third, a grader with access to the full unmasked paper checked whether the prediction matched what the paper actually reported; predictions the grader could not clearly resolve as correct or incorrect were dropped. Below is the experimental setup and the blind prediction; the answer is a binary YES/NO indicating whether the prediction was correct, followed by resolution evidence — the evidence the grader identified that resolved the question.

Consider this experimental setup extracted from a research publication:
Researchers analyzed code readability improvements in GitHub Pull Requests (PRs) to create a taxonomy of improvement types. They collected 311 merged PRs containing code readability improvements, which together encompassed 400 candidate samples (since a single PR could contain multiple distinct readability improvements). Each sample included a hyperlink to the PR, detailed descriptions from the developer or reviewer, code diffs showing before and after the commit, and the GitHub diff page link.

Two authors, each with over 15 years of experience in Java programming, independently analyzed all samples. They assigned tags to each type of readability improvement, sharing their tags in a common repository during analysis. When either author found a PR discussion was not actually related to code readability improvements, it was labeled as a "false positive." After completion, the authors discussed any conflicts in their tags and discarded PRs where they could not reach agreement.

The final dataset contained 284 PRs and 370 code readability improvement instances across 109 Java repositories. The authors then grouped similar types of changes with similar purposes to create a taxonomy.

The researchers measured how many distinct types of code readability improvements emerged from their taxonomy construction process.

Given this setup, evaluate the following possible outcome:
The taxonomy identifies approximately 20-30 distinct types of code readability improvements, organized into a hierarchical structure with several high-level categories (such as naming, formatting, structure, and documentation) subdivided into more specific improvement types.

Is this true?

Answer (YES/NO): YES